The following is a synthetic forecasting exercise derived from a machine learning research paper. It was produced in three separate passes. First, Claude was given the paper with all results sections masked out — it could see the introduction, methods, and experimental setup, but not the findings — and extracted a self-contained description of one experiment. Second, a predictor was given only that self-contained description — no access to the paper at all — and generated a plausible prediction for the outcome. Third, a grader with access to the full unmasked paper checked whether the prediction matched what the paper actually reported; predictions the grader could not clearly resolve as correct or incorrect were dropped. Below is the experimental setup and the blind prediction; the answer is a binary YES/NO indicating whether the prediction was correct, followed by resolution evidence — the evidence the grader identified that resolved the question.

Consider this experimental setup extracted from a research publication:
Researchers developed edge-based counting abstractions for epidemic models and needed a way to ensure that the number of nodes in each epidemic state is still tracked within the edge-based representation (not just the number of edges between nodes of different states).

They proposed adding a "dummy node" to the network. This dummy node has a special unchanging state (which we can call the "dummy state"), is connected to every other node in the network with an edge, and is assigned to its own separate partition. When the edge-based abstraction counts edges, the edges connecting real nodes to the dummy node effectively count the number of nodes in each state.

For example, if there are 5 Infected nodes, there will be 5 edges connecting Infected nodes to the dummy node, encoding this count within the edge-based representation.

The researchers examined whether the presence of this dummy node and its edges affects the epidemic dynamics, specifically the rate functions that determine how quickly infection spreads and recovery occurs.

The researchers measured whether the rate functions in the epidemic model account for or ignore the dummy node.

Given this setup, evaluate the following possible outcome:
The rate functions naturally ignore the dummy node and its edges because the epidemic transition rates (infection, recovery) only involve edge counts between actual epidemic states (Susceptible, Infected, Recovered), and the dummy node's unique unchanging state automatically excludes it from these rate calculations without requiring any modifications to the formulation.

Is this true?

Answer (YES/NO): YES